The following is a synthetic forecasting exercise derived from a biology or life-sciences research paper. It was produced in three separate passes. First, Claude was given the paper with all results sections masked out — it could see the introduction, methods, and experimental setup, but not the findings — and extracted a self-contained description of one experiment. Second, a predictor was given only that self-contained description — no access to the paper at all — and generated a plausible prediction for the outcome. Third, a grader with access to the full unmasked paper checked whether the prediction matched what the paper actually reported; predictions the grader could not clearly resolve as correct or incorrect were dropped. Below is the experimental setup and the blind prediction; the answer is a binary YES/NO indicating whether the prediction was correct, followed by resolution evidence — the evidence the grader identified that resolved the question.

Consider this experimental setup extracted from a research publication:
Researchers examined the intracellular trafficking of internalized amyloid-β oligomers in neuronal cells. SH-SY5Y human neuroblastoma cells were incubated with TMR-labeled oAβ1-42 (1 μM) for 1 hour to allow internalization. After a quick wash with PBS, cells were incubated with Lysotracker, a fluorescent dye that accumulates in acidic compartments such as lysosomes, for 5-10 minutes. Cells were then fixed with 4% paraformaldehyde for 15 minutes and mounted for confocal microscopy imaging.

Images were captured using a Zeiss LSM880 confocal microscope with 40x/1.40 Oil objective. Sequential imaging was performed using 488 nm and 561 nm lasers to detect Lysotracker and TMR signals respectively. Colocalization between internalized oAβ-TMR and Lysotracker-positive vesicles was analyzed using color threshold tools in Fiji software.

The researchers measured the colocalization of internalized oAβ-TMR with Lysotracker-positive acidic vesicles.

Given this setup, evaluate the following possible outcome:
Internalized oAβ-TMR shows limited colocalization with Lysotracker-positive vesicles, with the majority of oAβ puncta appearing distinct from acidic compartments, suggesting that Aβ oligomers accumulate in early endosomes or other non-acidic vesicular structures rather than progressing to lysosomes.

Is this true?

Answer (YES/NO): NO